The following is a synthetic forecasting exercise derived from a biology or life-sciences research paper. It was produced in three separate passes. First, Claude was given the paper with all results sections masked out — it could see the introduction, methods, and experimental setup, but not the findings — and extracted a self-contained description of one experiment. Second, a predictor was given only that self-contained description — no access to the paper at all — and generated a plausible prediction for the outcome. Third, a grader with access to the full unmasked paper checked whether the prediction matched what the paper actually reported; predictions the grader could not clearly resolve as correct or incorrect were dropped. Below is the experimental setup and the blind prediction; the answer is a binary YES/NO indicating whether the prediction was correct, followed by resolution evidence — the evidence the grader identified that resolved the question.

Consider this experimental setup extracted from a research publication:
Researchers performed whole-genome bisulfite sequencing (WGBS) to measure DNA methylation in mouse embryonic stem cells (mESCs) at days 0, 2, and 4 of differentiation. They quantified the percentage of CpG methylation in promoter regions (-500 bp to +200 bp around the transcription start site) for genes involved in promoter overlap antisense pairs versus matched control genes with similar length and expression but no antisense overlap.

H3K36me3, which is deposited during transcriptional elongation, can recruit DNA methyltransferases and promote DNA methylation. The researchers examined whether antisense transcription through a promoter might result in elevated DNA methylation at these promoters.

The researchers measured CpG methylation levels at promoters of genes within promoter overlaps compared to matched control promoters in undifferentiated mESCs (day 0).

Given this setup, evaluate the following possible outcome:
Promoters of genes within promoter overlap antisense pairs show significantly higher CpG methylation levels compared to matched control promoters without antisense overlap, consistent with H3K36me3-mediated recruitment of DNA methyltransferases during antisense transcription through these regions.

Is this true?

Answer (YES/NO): NO